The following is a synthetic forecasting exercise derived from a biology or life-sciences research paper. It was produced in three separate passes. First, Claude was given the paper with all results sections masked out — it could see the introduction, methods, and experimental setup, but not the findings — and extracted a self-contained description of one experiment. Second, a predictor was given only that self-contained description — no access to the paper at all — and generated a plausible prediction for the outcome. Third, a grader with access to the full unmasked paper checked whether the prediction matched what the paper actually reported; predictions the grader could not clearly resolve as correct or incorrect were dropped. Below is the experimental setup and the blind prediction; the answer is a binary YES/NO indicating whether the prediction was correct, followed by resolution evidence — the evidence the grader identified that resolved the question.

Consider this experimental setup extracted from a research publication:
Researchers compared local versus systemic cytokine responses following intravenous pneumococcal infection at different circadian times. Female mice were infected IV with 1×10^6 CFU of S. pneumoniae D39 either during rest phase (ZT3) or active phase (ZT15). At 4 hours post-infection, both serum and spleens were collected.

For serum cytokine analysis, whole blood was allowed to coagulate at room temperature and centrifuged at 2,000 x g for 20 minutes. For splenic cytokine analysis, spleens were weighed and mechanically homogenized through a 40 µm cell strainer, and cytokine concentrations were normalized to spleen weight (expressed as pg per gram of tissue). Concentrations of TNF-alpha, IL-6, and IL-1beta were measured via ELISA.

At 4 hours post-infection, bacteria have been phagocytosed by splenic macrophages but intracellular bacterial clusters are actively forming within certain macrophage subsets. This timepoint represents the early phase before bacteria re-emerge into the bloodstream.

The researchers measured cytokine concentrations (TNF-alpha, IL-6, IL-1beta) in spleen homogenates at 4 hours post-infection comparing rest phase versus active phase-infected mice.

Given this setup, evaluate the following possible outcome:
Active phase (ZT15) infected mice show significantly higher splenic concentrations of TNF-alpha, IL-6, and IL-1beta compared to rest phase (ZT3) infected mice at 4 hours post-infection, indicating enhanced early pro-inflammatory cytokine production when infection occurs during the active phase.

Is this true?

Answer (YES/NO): NO